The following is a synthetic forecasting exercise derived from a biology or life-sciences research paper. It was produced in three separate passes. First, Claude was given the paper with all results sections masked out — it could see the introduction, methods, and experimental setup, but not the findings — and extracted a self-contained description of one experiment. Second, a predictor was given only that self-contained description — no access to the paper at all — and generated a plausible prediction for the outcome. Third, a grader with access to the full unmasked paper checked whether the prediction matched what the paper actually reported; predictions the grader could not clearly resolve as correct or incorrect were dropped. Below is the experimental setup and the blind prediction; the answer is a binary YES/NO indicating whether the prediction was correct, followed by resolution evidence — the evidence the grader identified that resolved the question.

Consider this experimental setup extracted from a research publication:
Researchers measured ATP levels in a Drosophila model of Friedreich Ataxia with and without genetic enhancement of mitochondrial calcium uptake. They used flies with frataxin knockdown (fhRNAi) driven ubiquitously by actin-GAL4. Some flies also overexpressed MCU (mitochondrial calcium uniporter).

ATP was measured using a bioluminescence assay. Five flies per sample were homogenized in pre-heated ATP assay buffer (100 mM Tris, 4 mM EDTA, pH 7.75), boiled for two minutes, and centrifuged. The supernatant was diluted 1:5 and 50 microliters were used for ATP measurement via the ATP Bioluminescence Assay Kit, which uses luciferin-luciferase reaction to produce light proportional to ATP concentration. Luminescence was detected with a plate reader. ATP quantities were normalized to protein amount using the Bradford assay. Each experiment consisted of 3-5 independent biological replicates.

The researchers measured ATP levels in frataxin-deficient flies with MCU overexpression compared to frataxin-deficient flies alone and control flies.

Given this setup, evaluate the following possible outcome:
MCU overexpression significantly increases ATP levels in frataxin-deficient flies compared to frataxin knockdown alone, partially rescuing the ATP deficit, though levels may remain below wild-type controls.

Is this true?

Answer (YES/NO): NO